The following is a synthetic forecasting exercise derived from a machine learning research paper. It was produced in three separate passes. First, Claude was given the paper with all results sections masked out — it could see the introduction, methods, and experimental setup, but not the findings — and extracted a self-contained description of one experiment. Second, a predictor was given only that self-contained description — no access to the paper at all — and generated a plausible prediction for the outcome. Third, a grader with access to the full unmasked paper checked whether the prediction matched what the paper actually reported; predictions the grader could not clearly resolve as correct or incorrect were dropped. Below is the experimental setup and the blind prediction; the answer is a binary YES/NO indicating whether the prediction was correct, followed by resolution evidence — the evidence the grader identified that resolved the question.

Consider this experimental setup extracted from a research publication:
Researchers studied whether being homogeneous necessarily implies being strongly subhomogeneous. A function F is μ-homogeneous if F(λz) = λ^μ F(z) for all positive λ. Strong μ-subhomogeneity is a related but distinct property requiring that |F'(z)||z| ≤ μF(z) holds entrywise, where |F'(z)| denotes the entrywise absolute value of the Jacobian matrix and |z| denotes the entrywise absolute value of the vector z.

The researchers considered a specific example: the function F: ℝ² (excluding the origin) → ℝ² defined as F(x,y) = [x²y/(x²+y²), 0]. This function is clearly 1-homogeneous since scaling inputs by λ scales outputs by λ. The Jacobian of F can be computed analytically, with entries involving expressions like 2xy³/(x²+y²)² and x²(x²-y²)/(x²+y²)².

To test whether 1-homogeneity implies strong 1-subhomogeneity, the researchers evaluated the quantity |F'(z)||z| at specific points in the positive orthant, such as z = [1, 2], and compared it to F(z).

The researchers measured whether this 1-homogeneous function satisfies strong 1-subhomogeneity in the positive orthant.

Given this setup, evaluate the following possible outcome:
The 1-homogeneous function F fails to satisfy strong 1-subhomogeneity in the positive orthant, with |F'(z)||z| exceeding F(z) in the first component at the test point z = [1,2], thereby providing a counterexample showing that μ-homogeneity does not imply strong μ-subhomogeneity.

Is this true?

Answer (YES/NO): YES